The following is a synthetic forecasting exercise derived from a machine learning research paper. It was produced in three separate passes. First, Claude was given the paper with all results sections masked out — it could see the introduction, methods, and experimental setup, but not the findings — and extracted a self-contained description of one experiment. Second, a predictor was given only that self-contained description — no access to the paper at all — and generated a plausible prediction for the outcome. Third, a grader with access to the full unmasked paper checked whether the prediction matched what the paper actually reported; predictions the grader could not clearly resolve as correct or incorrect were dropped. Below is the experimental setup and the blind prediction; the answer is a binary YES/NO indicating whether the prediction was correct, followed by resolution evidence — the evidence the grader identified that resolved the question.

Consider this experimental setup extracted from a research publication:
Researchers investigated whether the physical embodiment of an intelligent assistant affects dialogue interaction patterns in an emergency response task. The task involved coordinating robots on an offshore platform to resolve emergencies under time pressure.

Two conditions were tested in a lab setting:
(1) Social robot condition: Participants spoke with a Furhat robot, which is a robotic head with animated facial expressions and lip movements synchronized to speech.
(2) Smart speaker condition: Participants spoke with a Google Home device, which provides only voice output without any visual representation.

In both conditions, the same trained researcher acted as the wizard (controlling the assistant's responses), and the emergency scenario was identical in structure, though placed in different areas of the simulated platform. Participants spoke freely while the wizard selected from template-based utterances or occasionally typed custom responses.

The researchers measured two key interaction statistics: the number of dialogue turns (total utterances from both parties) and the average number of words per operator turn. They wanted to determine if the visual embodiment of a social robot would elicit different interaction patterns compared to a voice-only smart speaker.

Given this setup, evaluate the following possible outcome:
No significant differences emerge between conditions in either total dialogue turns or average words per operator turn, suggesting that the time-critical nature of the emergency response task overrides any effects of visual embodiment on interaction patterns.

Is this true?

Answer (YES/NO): YES